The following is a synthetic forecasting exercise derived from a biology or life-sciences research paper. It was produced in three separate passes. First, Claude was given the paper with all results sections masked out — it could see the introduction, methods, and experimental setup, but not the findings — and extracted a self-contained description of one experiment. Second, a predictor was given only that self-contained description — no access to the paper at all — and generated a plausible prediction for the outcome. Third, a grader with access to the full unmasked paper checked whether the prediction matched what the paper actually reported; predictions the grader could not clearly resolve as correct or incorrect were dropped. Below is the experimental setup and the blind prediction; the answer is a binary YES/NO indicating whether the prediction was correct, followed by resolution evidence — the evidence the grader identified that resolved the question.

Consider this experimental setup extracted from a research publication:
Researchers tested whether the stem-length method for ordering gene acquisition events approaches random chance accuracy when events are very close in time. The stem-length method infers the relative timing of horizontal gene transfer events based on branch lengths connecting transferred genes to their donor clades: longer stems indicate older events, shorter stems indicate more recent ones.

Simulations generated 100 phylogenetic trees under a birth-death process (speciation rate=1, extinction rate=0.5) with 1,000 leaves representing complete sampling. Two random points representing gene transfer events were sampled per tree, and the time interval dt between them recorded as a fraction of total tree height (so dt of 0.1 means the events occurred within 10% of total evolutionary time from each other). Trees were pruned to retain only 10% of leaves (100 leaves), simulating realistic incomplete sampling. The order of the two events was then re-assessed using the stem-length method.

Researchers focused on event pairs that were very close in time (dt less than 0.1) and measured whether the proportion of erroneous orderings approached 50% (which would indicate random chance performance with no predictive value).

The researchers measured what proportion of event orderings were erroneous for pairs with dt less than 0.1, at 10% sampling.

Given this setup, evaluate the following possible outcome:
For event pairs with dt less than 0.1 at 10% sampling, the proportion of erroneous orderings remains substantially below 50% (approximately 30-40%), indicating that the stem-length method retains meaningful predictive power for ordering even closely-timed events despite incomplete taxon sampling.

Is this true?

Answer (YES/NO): NO